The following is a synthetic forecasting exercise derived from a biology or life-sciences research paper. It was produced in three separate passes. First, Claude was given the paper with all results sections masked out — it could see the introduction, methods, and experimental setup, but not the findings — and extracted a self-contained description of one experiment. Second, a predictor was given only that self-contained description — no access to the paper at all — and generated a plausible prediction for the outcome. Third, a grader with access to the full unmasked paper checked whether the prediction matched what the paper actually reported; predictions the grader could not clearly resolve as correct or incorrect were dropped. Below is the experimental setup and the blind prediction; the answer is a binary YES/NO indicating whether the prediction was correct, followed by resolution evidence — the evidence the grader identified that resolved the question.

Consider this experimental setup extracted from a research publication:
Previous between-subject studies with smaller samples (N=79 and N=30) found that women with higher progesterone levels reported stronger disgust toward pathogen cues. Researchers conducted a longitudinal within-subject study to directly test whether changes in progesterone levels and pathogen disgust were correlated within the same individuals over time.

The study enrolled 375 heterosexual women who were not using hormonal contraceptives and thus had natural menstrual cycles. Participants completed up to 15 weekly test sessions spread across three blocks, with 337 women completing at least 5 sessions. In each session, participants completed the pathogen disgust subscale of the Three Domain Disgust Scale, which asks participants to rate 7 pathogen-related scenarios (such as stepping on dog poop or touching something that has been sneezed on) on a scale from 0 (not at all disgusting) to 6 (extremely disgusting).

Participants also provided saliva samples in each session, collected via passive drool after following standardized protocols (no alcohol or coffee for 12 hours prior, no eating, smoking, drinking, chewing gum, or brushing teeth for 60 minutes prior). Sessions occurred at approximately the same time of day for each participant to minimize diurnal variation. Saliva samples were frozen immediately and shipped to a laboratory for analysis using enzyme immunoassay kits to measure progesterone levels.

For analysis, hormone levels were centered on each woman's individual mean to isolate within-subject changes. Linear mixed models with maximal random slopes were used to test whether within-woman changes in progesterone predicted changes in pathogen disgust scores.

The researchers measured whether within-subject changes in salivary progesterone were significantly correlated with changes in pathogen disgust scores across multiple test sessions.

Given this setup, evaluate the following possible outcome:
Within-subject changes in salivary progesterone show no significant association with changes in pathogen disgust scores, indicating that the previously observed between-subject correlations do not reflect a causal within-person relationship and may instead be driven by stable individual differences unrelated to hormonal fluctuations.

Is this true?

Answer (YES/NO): YES